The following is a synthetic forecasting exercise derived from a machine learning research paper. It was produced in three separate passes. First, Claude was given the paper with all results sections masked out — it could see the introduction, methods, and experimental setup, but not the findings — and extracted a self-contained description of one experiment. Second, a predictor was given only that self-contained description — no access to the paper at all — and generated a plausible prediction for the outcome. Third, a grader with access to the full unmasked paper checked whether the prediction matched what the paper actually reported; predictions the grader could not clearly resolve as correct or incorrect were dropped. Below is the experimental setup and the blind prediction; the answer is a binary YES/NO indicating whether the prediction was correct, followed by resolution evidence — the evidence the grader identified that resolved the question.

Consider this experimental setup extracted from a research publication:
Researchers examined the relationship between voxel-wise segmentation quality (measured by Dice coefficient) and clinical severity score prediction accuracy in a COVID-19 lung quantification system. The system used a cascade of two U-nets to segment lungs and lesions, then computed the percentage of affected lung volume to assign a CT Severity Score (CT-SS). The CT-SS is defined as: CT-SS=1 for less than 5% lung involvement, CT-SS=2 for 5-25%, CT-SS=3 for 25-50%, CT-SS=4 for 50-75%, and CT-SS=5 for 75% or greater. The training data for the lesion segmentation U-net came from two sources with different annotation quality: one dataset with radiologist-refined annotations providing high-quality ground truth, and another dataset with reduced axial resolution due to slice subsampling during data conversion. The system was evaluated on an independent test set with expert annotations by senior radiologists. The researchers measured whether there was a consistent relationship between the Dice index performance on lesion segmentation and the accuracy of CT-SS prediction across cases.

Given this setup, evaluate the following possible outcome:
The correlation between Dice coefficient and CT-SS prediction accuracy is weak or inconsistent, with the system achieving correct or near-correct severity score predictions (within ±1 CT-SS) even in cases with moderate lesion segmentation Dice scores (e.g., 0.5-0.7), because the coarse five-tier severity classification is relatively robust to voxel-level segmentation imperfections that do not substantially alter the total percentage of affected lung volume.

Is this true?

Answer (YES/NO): YES